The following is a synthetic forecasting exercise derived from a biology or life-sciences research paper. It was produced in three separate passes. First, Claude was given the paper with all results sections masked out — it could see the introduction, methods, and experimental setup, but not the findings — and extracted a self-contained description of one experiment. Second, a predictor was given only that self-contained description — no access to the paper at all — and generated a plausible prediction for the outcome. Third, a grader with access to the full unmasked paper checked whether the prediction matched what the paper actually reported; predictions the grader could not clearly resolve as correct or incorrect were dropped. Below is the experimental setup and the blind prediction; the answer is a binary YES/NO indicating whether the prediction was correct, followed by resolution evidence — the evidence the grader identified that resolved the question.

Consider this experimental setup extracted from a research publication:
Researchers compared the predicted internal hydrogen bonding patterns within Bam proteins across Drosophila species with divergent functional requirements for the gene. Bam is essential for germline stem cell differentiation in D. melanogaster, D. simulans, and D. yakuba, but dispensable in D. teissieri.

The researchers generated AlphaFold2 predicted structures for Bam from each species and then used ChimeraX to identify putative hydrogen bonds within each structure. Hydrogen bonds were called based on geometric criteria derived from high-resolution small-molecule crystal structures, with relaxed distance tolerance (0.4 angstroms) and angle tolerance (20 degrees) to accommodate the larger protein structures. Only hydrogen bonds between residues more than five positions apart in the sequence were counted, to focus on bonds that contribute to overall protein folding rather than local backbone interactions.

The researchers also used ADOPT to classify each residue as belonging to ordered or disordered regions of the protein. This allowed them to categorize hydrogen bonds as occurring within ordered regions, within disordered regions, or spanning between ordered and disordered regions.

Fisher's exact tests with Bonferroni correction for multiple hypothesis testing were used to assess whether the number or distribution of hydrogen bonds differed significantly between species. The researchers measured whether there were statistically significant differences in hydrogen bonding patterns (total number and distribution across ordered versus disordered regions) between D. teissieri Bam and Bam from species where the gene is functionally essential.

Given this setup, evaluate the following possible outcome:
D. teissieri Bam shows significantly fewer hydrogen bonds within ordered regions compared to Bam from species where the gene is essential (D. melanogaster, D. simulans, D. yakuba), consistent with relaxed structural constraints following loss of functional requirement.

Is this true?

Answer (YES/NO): NO